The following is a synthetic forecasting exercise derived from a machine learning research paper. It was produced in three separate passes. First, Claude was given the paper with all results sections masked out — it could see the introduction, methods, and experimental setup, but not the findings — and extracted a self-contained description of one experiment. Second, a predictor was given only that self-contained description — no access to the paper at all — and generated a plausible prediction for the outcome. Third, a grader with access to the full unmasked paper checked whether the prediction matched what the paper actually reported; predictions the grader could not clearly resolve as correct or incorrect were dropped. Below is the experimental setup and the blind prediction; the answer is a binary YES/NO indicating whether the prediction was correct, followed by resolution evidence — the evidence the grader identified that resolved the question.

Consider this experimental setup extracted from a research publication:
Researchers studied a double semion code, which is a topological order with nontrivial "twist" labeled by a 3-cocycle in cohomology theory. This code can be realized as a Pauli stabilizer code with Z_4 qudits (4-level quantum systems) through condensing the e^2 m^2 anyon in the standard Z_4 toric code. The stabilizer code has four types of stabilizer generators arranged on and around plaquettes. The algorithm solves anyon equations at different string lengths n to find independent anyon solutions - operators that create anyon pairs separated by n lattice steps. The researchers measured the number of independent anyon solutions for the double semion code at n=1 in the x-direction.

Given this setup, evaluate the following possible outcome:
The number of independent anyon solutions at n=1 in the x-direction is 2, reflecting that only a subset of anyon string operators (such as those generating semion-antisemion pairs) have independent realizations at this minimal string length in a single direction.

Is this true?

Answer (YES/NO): YES